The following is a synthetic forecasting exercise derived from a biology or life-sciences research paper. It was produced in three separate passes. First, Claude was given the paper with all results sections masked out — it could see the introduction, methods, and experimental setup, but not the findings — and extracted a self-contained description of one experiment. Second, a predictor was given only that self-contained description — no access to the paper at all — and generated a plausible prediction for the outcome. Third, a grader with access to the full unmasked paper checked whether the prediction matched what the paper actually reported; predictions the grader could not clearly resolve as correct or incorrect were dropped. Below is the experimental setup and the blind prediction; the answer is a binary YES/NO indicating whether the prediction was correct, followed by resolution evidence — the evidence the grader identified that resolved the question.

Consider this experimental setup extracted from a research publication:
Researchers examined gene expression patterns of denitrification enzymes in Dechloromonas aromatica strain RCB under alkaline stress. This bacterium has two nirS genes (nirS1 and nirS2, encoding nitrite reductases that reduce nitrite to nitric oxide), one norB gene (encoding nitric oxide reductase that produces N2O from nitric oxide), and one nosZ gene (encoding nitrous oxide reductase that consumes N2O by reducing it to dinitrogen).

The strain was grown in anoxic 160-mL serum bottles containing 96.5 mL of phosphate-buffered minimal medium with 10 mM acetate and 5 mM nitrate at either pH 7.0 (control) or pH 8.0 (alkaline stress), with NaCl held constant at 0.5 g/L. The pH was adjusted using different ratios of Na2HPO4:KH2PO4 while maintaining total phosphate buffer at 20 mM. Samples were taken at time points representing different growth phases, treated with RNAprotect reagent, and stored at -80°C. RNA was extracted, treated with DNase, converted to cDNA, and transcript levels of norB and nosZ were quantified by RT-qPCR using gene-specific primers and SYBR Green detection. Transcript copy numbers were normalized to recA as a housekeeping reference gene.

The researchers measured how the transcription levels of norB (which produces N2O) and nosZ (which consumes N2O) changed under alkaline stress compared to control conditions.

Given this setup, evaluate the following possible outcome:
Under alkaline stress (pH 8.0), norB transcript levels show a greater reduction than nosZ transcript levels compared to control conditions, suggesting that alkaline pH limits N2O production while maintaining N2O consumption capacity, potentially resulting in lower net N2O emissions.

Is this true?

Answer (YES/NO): NO